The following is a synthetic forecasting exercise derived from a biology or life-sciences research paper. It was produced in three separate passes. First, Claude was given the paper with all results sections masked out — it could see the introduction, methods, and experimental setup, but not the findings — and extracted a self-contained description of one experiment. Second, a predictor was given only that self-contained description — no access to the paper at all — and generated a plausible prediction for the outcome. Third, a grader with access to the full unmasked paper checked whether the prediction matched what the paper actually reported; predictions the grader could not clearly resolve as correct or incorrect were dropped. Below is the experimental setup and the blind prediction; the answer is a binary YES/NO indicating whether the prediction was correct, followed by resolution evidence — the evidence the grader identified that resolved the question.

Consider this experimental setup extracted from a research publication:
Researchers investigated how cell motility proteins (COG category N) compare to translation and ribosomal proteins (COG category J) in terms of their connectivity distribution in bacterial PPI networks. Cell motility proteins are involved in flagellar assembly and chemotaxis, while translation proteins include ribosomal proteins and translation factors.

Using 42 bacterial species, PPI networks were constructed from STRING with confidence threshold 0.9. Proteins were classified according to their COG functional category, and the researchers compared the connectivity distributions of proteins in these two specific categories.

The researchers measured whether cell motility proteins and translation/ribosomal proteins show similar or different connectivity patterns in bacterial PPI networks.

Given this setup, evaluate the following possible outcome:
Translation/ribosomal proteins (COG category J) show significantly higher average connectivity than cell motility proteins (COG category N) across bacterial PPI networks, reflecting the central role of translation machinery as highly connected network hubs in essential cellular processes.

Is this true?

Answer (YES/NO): YES